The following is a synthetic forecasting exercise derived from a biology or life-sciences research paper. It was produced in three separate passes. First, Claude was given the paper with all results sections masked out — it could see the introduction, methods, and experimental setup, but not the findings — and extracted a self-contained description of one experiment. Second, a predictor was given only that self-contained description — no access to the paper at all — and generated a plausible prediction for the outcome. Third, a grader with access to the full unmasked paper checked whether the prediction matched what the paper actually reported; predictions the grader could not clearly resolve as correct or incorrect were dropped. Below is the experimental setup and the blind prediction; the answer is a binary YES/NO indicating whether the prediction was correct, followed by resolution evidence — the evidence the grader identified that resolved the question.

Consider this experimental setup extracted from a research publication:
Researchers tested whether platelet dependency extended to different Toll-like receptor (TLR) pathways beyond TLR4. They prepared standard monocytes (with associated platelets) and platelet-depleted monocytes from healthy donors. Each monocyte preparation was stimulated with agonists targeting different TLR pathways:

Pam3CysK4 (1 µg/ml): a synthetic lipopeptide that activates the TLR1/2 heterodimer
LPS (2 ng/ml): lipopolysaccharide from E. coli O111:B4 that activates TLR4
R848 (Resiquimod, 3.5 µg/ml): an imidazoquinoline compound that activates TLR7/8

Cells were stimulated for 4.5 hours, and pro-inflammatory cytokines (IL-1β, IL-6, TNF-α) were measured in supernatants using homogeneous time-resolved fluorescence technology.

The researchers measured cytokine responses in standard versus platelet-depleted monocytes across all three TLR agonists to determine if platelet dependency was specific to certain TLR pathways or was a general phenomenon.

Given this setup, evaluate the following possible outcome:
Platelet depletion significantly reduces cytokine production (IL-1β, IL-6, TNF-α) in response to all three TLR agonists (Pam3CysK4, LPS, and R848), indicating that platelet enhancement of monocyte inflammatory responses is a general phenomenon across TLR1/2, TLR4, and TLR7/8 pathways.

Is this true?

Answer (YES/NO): YES